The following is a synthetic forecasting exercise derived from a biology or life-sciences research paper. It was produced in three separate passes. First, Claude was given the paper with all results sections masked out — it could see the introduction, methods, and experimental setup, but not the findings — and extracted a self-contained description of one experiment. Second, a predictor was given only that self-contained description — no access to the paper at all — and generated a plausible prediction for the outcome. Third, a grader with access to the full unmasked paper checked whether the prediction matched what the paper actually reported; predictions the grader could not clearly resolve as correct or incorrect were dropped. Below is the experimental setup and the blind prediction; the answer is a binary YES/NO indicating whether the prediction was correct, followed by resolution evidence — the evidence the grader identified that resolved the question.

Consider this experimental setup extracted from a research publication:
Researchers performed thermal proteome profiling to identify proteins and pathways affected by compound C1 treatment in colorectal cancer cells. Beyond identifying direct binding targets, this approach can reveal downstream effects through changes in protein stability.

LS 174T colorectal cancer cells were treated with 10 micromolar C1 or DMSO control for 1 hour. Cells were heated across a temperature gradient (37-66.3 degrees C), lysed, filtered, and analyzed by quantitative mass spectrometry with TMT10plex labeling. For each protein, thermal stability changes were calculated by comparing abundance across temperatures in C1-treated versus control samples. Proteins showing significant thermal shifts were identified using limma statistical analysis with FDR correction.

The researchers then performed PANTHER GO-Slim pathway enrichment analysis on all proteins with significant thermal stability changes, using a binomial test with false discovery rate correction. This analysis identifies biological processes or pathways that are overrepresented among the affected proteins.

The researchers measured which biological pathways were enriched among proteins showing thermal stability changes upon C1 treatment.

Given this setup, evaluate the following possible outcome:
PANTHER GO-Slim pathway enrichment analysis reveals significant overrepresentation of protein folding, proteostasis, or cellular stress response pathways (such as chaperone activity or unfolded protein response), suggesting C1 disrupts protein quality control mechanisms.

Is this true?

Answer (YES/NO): NO